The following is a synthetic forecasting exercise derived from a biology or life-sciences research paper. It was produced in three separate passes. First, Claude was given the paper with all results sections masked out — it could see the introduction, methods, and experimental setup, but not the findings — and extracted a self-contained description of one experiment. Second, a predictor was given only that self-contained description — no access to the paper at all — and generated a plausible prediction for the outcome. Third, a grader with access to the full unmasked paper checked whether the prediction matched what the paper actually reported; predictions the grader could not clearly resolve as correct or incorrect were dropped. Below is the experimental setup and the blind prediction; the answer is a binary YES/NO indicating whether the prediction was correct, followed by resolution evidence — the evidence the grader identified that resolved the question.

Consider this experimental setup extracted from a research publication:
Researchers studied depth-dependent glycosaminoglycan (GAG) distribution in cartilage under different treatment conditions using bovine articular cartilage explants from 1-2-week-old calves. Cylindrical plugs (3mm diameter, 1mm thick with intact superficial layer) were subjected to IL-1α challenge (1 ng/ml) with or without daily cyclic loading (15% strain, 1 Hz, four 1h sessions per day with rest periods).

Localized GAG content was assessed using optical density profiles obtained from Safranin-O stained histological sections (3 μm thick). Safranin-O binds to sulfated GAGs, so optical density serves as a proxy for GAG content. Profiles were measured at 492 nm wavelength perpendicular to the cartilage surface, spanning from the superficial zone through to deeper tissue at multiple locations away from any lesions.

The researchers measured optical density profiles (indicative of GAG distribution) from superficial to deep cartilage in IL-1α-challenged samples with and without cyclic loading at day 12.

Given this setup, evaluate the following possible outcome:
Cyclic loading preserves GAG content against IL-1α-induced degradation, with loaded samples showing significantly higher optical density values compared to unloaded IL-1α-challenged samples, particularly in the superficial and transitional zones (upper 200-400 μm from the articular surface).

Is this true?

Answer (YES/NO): NO